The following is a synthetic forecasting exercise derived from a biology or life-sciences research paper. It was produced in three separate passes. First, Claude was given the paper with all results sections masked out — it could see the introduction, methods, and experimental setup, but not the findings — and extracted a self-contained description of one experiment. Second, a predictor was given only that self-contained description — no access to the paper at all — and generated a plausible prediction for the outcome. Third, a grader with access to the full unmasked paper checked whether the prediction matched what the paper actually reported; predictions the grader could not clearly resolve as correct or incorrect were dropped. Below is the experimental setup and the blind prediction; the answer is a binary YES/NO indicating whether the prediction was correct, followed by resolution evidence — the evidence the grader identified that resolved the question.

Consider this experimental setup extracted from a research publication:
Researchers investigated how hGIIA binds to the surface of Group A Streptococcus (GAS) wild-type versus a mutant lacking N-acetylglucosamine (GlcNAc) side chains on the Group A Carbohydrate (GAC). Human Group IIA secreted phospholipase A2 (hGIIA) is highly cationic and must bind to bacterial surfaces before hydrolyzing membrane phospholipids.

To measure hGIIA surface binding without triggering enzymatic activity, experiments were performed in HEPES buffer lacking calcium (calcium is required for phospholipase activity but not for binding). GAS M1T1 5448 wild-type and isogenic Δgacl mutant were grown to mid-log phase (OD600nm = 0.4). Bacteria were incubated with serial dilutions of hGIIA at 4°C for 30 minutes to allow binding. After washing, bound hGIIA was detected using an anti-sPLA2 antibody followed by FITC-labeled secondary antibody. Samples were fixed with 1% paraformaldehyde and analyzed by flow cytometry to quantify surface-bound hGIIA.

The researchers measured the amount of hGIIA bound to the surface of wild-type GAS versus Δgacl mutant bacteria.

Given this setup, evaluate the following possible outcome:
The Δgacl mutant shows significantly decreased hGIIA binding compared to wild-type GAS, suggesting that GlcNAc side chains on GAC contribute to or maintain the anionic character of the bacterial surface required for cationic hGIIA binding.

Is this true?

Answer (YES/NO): NO